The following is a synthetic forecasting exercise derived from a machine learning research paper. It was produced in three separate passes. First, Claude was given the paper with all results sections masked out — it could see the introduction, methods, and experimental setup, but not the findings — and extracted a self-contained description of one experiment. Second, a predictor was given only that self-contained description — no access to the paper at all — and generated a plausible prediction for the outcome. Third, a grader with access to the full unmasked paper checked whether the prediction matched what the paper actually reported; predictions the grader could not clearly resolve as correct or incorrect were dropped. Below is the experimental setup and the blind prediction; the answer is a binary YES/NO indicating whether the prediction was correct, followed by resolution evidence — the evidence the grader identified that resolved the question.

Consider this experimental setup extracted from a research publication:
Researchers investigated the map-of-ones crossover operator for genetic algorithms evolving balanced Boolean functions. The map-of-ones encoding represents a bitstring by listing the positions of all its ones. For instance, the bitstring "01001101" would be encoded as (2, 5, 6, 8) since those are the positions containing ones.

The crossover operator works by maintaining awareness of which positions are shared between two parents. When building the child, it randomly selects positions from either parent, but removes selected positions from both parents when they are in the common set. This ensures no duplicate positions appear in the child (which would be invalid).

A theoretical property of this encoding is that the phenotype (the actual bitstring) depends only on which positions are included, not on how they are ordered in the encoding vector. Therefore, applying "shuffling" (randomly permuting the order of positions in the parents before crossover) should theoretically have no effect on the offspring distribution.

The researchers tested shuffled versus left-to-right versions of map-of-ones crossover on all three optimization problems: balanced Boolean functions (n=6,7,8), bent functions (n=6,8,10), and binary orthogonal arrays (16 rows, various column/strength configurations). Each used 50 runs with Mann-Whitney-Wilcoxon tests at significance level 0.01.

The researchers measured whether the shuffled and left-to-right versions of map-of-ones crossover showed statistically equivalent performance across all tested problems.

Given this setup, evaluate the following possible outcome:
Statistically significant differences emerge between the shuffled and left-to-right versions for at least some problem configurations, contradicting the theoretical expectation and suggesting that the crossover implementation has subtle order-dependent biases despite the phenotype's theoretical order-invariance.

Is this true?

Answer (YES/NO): NO